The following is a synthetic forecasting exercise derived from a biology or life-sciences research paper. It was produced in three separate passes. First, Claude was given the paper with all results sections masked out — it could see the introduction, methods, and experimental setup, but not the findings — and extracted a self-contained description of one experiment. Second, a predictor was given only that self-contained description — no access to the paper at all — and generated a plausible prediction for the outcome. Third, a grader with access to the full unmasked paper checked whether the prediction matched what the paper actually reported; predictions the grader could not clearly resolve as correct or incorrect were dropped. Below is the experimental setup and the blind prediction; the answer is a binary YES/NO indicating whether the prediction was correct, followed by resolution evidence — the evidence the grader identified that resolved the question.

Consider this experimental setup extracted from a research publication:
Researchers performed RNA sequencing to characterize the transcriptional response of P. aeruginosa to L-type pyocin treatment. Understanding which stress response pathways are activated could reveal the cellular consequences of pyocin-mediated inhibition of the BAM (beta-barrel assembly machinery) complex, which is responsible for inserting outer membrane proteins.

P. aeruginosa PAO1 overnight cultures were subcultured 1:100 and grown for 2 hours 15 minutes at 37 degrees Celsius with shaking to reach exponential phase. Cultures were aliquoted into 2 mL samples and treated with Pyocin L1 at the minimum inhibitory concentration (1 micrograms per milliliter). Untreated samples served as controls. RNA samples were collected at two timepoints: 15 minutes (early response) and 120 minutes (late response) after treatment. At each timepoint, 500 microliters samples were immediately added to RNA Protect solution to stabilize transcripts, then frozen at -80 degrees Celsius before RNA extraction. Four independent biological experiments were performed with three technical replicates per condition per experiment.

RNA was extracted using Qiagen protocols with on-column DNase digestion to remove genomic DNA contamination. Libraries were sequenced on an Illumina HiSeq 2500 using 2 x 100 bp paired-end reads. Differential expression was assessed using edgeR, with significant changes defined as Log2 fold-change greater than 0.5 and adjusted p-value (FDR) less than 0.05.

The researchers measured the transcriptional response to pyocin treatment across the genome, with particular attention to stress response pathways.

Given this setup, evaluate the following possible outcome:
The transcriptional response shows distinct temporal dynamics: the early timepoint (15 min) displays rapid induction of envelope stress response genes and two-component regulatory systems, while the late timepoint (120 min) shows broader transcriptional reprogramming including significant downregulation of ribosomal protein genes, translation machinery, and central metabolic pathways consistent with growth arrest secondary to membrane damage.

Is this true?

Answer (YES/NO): NO